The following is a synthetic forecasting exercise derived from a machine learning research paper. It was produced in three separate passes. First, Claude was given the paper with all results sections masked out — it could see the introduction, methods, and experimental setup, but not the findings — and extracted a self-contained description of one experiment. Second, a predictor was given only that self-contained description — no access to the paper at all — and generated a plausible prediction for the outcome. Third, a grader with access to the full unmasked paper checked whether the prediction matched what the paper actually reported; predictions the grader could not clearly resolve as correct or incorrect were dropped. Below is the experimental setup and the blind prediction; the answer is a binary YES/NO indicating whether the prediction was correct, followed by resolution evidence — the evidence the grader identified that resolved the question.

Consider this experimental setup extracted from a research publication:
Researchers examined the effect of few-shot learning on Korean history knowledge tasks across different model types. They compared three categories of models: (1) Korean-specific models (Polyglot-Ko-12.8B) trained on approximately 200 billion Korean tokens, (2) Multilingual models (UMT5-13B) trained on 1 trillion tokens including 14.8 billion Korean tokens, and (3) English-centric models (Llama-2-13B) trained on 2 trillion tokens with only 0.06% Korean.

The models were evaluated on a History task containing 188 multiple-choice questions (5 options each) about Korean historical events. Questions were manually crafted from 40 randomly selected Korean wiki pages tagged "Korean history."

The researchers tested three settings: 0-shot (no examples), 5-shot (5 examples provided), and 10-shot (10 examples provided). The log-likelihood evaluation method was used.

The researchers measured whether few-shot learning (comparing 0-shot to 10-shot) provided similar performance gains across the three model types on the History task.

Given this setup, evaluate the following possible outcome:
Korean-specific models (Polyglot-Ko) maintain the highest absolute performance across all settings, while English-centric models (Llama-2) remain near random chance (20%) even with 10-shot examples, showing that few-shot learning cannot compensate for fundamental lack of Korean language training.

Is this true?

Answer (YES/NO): NO